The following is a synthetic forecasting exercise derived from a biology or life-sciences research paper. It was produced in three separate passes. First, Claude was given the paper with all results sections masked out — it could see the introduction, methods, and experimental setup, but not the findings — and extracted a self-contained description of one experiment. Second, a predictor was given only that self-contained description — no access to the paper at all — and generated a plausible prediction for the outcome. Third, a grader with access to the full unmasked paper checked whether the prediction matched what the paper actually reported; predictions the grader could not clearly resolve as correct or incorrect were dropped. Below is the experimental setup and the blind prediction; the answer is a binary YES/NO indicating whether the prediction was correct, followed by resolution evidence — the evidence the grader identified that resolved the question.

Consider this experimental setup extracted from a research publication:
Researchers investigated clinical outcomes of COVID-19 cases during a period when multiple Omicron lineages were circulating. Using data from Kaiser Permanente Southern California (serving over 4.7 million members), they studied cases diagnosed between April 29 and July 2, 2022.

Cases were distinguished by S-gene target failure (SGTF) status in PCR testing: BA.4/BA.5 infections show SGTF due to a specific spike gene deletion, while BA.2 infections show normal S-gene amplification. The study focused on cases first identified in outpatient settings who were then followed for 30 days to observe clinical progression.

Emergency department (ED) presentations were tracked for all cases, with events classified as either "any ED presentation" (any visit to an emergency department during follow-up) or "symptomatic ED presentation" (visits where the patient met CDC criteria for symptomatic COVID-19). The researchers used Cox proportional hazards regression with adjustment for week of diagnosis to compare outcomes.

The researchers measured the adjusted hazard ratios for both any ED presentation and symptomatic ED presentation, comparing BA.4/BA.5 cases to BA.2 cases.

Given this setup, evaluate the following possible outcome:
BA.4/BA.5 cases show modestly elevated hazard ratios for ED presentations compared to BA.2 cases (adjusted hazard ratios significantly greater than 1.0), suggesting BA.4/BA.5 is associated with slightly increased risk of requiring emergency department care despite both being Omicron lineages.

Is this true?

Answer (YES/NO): NO